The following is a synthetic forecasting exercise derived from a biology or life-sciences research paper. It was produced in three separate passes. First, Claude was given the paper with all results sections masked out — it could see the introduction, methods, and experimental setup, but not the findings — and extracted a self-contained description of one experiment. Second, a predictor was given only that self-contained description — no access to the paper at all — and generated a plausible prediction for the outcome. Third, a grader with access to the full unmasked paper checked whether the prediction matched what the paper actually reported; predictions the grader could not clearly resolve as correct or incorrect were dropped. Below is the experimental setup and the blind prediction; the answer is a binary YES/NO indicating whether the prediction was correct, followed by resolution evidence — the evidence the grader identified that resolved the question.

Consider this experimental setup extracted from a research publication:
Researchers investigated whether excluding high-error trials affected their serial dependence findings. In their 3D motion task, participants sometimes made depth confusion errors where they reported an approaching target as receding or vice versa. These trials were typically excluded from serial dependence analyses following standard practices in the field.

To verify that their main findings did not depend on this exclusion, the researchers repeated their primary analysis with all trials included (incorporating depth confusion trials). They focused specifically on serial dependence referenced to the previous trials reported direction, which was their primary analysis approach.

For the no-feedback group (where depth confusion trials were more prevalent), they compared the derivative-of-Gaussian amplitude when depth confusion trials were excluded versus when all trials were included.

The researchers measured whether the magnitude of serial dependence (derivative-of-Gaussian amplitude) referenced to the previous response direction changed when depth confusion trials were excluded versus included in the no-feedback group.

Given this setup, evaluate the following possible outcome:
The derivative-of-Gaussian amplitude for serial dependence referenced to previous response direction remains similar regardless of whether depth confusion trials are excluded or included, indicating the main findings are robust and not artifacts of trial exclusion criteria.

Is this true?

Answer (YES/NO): NO